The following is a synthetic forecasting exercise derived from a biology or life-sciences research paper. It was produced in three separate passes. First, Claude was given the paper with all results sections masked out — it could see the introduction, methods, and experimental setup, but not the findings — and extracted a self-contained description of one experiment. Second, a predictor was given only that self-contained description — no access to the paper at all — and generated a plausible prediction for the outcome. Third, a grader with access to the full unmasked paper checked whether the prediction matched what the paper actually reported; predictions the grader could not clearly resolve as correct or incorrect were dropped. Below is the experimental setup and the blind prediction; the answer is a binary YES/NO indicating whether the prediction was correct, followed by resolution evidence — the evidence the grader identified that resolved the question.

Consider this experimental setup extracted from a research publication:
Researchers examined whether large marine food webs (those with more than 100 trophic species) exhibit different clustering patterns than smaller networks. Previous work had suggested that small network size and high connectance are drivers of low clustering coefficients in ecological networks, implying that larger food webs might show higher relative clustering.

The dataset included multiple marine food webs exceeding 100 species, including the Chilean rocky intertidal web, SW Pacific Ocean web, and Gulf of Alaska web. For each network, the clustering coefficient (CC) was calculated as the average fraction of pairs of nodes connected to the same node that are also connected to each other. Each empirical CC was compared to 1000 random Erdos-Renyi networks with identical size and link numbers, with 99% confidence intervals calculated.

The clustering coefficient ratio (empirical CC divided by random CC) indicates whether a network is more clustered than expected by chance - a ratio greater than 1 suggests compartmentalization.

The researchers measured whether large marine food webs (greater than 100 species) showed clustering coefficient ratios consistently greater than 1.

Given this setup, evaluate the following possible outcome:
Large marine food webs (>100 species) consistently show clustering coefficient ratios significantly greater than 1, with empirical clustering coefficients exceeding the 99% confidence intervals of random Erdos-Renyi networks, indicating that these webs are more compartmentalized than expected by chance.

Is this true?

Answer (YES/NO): NO